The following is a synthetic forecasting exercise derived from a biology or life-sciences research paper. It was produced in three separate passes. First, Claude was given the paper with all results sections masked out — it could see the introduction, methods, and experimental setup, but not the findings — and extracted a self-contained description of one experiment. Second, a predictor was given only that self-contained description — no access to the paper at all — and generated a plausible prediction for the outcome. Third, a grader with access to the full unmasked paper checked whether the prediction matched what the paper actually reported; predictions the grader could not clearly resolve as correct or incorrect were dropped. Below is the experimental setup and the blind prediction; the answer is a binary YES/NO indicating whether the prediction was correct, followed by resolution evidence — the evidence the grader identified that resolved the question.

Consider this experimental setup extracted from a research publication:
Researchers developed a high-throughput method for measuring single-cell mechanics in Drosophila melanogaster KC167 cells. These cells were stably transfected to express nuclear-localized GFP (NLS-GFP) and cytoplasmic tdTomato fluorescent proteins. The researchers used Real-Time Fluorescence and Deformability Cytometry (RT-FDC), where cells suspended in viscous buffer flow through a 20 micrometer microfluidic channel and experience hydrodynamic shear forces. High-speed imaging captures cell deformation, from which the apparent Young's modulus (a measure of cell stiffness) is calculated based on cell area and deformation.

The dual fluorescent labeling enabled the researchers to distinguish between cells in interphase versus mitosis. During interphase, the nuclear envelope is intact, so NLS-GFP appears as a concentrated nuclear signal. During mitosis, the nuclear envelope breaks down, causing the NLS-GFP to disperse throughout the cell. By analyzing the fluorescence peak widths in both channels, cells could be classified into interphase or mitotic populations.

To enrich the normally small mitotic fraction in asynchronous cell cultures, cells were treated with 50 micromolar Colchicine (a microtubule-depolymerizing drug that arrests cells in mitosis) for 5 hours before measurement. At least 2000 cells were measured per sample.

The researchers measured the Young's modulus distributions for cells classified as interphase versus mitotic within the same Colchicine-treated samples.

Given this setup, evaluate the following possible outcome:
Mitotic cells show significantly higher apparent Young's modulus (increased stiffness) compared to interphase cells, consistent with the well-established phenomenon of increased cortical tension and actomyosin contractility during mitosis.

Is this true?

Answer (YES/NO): YES